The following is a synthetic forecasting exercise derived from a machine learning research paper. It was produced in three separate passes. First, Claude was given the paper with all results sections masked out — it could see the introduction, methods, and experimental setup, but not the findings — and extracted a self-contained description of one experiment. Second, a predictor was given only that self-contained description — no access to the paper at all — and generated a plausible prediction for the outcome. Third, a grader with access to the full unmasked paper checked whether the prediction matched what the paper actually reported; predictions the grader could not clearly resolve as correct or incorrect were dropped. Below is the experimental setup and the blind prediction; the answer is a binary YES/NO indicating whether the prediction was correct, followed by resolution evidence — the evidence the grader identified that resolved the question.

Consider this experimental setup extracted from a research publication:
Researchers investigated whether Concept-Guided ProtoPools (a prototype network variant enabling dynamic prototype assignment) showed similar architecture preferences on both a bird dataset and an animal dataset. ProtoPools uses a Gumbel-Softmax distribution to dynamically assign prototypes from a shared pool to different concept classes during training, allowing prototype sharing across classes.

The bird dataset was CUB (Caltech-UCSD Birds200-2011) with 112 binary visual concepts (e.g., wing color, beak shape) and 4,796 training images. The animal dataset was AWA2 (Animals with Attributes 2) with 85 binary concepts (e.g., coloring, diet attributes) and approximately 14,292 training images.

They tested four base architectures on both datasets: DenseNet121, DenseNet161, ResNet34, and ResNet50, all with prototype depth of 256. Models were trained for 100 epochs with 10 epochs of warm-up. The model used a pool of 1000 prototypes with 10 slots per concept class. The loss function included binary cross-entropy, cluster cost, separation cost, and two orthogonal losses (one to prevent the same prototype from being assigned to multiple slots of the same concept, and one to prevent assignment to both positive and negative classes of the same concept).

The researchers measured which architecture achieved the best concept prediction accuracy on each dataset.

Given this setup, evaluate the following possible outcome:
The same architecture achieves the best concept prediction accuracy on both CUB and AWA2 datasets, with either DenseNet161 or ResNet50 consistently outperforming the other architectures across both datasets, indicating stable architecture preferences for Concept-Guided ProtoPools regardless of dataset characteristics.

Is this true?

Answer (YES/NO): NO